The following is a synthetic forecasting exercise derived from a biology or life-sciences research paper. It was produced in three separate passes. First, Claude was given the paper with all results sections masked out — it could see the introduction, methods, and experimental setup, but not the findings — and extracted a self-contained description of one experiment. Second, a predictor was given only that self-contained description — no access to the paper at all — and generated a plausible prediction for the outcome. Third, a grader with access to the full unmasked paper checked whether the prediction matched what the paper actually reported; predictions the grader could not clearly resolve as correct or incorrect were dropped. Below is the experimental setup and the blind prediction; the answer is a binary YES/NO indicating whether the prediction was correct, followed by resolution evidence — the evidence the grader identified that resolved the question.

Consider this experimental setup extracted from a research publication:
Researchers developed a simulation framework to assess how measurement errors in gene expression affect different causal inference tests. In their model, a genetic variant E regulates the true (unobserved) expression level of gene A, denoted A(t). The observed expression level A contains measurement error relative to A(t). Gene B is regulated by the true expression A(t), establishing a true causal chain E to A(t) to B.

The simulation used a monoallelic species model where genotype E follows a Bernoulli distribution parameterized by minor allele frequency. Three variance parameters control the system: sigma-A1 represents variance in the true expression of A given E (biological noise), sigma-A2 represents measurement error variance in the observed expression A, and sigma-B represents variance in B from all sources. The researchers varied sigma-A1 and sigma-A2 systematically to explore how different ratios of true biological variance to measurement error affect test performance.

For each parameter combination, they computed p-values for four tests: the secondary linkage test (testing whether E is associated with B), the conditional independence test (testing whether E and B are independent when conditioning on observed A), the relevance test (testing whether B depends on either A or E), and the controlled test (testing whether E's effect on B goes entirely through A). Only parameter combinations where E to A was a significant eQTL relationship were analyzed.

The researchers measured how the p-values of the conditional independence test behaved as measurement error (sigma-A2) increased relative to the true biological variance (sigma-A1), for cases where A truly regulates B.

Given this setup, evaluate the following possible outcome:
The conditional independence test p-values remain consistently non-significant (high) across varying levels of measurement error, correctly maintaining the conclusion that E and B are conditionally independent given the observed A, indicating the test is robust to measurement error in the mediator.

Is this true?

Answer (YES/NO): NO